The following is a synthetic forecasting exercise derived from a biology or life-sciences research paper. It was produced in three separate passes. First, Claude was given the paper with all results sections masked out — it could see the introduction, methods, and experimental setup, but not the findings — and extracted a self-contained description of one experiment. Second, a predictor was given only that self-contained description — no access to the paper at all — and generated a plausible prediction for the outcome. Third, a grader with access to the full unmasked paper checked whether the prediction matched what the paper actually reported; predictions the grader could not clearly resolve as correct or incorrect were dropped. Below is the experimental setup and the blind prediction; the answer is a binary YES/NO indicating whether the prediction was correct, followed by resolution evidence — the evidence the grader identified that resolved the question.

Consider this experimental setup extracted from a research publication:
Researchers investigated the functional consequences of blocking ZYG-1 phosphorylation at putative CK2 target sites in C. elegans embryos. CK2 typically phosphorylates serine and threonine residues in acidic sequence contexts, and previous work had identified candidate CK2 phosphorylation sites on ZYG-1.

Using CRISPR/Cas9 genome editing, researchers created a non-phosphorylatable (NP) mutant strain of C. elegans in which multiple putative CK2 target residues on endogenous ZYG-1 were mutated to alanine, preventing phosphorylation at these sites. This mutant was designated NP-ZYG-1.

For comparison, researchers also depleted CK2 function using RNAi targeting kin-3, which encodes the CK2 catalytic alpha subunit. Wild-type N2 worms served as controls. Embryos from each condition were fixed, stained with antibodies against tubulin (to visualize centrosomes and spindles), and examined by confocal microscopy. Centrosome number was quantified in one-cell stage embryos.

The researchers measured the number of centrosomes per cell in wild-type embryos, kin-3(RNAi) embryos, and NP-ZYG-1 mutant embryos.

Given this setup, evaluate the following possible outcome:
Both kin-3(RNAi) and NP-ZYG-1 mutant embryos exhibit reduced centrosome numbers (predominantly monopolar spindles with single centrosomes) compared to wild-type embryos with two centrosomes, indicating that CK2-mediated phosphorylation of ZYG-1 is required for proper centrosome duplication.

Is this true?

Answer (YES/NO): NO